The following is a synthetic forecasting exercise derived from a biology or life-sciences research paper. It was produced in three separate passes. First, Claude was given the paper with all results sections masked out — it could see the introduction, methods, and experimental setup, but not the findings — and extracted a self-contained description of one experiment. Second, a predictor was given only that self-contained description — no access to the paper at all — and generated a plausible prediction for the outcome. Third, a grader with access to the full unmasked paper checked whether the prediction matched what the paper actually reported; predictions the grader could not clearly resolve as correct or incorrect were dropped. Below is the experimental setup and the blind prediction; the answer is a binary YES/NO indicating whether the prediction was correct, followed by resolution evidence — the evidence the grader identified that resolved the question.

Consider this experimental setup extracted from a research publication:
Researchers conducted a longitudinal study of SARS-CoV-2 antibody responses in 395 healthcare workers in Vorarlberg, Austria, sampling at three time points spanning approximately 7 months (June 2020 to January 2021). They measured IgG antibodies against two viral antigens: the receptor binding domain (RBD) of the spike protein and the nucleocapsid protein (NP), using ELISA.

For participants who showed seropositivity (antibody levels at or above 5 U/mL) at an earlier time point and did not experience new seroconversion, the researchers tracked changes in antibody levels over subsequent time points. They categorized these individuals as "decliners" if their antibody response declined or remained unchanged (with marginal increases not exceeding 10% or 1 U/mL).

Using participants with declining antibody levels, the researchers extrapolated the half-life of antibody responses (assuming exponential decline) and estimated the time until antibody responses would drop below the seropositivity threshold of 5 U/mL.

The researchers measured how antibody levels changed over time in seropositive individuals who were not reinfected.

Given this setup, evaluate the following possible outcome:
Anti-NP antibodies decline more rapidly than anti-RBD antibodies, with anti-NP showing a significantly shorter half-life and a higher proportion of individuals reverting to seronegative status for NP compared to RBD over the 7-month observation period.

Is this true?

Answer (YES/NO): NO